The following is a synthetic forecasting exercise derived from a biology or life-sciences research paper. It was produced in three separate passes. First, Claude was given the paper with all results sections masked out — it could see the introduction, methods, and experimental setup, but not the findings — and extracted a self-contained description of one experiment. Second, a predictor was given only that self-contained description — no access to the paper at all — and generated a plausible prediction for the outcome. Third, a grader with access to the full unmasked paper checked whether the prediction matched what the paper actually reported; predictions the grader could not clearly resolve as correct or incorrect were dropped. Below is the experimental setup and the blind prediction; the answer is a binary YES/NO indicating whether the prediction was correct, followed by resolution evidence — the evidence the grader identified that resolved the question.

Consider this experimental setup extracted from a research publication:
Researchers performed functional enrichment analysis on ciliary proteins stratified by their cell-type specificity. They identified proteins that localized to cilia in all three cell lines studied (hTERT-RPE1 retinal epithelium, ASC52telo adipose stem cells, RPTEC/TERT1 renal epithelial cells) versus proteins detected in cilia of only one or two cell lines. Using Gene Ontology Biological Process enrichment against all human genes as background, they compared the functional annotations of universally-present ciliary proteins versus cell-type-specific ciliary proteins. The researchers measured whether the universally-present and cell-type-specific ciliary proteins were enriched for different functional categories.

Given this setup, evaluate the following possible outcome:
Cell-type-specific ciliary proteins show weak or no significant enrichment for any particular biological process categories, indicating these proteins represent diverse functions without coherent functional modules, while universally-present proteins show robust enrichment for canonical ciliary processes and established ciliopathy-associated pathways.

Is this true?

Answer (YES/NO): NO